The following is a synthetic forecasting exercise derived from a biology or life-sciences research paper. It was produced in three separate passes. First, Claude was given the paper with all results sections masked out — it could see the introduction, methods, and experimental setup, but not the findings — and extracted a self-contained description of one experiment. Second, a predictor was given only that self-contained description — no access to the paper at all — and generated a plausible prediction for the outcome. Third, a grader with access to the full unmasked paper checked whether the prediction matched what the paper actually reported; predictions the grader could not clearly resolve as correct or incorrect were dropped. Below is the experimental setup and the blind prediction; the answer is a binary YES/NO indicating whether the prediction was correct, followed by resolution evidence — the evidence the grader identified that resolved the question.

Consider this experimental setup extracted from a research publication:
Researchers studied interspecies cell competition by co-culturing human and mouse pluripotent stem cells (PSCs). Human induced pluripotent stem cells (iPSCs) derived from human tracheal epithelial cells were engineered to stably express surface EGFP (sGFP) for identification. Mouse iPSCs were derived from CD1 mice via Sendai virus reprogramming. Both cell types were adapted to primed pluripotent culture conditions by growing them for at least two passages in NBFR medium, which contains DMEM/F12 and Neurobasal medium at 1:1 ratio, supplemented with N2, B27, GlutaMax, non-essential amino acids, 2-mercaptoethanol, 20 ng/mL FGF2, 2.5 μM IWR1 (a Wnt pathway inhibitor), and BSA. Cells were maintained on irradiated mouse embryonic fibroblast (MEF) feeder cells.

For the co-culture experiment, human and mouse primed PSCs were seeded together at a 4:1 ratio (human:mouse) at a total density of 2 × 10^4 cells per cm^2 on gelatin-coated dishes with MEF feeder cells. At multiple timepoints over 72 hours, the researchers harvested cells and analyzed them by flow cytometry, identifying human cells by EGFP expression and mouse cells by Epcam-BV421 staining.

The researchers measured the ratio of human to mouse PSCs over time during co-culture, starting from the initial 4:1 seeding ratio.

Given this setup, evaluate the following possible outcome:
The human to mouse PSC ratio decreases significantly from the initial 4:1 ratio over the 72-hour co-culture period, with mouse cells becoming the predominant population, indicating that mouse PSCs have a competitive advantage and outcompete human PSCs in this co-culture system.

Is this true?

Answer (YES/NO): YES